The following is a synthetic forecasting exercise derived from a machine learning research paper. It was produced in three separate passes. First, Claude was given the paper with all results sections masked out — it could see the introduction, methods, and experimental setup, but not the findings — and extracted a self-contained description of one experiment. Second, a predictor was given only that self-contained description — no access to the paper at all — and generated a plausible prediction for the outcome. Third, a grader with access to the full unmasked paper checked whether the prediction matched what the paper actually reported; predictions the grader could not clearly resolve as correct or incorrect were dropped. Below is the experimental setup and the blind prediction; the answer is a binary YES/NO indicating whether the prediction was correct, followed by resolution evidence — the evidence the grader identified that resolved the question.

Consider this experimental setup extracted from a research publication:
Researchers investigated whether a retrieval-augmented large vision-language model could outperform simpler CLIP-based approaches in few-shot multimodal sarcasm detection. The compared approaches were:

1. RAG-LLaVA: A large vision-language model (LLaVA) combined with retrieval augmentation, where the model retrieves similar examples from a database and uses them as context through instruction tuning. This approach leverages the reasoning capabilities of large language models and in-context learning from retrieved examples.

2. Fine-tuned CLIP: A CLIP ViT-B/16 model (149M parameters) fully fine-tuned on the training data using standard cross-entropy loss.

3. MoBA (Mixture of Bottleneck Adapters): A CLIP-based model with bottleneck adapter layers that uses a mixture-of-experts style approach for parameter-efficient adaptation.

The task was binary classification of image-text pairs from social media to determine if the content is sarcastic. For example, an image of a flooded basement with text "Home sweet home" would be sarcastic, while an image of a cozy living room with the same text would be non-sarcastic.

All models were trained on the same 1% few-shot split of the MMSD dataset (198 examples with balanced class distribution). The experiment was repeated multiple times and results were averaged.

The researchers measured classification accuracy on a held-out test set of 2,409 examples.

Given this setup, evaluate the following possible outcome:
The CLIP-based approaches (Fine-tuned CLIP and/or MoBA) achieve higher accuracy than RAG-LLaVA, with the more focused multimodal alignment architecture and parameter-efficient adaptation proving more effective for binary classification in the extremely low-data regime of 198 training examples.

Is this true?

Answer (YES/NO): YES